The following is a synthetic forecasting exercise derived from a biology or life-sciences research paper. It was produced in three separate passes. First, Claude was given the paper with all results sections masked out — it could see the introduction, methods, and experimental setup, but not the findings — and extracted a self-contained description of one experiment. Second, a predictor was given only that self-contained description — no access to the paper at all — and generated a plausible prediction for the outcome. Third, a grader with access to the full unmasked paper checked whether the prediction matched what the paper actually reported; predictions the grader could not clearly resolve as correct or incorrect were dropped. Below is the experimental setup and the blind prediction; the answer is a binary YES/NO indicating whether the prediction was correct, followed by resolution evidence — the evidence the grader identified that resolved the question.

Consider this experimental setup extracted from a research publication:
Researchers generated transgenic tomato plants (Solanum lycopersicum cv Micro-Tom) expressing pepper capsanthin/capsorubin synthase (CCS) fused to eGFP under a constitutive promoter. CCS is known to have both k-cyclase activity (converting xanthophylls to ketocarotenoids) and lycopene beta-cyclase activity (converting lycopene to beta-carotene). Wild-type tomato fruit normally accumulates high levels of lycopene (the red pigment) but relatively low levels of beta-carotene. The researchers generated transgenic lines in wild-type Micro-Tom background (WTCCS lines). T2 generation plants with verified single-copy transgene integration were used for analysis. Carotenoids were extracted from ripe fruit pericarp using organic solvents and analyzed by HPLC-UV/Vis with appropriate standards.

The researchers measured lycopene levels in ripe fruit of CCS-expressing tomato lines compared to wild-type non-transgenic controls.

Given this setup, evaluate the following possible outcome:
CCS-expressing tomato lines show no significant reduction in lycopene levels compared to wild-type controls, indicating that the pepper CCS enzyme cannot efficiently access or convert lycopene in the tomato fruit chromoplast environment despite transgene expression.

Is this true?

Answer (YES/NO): NO